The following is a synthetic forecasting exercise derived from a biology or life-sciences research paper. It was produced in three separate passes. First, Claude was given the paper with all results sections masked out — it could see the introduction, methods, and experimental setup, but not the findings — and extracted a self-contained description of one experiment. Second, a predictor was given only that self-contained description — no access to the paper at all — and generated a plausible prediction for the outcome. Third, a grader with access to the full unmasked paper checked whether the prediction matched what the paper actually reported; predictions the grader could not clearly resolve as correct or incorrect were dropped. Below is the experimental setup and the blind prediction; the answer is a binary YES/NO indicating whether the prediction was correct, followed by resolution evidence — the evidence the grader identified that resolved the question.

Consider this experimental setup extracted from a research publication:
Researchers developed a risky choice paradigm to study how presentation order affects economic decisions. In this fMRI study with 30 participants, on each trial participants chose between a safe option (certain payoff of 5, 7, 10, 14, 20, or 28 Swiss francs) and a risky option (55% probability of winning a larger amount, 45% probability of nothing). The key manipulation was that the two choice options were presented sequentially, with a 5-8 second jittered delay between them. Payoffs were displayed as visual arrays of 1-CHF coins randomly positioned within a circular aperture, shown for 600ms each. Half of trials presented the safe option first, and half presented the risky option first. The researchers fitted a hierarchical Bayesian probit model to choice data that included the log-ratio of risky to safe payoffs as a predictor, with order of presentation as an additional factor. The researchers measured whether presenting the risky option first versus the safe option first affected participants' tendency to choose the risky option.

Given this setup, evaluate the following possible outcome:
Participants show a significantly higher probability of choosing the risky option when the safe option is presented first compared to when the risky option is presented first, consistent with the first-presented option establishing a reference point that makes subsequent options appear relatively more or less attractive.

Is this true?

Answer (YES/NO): YES